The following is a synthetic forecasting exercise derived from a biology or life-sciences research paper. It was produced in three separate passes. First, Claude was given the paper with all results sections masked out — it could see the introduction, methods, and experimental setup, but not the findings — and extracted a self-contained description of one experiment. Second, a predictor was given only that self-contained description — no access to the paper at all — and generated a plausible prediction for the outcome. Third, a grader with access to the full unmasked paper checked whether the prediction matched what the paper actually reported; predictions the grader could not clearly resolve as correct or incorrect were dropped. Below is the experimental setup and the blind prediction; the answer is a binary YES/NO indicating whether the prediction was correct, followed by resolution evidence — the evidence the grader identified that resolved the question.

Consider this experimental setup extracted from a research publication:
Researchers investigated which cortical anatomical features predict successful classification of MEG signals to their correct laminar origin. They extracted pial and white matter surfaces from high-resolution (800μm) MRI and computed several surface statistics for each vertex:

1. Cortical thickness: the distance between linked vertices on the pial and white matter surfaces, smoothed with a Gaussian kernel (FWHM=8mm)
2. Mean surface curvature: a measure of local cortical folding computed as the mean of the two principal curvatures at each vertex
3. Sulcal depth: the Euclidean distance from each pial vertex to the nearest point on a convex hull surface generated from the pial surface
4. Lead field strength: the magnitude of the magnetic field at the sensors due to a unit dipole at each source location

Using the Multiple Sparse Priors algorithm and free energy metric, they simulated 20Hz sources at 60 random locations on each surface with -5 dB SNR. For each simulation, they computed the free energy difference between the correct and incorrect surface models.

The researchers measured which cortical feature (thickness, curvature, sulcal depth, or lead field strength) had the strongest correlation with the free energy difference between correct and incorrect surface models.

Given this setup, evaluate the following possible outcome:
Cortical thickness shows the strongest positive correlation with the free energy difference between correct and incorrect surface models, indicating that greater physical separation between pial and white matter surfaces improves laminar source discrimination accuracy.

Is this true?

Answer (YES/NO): NO